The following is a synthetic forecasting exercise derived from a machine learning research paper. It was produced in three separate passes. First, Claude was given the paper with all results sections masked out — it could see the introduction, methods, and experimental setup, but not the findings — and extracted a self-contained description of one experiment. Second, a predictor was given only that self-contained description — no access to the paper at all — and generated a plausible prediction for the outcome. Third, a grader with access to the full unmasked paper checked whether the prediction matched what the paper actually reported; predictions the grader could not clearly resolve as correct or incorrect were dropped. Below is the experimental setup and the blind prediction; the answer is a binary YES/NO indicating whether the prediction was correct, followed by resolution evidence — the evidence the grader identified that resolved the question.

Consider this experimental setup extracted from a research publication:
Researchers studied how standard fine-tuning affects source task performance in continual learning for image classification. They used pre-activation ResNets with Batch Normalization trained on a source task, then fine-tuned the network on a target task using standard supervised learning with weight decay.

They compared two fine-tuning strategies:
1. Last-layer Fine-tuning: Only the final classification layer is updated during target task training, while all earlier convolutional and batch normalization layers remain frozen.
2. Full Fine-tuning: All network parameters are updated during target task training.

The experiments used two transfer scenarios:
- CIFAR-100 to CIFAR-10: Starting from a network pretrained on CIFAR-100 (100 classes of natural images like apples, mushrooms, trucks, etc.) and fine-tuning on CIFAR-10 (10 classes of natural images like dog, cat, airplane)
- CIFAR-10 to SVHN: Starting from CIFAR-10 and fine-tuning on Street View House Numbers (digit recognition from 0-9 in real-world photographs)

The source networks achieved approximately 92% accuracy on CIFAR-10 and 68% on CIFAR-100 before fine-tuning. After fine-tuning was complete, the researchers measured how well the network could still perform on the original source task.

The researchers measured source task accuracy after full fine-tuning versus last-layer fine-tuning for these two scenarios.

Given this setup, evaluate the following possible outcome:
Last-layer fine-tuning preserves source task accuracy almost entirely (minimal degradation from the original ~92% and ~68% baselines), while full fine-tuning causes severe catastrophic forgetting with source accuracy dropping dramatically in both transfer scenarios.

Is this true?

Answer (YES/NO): YES